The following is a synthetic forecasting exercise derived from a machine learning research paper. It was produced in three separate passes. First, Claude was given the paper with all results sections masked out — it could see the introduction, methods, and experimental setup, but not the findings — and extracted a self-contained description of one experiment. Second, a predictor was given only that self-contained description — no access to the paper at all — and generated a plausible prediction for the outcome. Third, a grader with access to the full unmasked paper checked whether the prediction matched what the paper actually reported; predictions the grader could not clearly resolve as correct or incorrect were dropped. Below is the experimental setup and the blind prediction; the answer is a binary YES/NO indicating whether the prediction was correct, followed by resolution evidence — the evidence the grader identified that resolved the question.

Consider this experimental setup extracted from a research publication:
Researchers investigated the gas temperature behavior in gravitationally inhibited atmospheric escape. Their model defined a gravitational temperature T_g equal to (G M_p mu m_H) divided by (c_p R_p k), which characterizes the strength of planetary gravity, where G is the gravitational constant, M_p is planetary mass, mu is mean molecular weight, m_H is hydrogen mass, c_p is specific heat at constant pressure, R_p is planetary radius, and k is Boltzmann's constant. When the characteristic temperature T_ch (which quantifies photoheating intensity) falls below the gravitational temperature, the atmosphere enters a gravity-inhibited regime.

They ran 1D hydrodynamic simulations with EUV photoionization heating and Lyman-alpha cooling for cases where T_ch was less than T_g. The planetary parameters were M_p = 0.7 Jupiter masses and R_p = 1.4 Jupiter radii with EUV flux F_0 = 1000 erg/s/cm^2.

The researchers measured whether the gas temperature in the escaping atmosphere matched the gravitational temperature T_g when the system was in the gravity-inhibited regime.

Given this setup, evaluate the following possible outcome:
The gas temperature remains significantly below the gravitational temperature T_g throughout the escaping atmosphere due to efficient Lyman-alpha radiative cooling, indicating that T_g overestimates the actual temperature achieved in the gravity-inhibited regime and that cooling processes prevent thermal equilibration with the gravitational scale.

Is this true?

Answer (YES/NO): NO